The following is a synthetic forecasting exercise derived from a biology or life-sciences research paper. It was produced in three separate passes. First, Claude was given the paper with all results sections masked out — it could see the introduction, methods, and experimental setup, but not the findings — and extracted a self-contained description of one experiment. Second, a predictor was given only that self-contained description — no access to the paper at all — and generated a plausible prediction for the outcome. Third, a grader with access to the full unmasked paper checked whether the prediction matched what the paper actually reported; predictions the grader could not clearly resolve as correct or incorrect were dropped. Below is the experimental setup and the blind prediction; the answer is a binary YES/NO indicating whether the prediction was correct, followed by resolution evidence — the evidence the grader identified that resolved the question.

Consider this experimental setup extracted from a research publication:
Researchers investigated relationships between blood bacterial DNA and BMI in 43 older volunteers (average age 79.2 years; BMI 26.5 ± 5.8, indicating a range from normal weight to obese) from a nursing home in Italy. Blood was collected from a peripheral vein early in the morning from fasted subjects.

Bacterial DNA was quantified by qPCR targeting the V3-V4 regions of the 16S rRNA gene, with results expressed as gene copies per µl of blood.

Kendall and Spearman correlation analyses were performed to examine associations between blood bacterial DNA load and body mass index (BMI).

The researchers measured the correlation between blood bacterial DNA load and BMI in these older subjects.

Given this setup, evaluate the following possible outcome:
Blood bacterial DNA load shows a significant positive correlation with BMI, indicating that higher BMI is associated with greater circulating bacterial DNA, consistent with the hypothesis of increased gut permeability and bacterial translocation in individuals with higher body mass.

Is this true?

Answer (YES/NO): NO